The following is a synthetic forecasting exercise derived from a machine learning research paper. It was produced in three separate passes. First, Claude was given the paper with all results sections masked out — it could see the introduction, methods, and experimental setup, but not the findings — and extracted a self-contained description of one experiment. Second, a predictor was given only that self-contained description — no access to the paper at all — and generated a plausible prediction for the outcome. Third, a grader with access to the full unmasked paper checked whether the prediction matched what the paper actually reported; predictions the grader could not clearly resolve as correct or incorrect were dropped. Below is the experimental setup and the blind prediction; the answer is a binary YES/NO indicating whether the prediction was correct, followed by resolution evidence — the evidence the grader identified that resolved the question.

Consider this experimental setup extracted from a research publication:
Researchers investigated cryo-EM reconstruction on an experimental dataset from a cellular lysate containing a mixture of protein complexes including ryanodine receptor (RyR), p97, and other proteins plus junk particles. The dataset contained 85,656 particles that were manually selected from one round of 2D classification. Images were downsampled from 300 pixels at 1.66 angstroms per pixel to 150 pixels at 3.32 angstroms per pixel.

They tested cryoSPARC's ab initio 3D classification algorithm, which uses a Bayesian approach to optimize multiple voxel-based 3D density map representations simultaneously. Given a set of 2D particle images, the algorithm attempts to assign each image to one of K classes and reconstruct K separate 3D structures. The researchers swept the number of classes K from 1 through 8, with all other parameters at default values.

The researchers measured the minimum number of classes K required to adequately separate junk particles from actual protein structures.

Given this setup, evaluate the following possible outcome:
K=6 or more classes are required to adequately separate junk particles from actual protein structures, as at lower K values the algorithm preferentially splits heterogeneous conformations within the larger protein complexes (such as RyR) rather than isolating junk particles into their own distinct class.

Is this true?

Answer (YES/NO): NO